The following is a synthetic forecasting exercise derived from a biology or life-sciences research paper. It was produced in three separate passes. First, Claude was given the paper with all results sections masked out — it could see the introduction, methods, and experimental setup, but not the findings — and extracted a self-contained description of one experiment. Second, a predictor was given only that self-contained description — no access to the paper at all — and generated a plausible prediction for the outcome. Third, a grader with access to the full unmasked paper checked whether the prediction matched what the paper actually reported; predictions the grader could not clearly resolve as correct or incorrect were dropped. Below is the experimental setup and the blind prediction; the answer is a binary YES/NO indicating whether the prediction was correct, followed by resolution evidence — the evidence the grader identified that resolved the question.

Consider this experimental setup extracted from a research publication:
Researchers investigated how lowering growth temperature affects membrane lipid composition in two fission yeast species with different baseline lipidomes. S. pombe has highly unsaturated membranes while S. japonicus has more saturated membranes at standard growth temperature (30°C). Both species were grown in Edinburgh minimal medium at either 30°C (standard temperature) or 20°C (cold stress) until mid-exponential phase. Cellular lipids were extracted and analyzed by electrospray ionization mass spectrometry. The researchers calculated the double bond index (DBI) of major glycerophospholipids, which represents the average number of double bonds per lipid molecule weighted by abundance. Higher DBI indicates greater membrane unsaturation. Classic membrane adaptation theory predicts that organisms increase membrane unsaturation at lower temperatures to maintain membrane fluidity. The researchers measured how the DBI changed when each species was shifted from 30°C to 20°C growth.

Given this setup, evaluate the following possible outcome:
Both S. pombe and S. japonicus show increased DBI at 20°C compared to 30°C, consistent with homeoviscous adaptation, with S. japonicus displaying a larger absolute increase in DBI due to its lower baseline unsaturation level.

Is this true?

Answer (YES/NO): NO